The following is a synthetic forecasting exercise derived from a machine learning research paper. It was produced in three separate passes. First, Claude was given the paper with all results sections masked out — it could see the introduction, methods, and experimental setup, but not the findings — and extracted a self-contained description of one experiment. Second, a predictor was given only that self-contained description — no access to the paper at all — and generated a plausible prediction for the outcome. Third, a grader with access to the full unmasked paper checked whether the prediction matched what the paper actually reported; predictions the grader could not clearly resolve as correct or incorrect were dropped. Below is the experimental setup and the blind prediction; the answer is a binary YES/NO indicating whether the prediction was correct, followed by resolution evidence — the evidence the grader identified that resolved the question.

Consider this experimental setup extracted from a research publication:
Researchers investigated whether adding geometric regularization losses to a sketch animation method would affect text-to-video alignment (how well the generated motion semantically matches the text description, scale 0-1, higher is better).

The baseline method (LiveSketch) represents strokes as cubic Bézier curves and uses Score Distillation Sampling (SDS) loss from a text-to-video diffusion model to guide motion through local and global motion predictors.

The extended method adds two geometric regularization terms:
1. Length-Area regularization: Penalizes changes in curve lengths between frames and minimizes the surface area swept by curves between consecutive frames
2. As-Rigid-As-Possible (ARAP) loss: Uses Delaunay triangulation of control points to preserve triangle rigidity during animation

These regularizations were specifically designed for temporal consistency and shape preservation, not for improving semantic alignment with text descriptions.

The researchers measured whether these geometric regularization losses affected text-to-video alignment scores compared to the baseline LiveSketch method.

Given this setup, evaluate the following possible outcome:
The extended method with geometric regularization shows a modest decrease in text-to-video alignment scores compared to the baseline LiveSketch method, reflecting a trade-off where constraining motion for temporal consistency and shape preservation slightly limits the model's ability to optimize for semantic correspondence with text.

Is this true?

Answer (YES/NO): NO